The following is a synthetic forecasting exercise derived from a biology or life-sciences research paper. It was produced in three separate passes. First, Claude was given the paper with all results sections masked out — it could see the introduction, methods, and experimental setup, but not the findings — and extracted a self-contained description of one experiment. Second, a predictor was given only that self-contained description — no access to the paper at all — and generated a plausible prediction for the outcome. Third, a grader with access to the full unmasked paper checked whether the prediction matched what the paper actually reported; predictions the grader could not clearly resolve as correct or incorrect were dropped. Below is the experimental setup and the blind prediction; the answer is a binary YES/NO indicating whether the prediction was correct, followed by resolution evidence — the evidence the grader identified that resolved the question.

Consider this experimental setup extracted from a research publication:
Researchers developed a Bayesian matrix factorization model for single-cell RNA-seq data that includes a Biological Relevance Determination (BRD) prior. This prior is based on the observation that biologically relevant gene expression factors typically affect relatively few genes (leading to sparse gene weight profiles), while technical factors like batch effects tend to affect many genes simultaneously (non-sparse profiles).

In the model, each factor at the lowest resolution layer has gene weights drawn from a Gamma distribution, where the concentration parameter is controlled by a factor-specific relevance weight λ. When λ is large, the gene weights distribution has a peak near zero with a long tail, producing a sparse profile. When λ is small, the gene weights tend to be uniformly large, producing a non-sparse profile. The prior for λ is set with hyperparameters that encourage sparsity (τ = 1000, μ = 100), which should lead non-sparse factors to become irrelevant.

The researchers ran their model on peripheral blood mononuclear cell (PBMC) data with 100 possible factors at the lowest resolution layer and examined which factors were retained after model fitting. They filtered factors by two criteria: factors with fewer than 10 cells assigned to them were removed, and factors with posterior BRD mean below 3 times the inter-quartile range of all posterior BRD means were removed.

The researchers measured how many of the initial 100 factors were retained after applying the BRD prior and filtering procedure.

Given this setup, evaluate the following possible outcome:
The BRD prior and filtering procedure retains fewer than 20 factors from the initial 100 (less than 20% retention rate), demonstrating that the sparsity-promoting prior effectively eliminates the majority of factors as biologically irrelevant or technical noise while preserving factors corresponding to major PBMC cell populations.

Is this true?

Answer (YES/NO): YES